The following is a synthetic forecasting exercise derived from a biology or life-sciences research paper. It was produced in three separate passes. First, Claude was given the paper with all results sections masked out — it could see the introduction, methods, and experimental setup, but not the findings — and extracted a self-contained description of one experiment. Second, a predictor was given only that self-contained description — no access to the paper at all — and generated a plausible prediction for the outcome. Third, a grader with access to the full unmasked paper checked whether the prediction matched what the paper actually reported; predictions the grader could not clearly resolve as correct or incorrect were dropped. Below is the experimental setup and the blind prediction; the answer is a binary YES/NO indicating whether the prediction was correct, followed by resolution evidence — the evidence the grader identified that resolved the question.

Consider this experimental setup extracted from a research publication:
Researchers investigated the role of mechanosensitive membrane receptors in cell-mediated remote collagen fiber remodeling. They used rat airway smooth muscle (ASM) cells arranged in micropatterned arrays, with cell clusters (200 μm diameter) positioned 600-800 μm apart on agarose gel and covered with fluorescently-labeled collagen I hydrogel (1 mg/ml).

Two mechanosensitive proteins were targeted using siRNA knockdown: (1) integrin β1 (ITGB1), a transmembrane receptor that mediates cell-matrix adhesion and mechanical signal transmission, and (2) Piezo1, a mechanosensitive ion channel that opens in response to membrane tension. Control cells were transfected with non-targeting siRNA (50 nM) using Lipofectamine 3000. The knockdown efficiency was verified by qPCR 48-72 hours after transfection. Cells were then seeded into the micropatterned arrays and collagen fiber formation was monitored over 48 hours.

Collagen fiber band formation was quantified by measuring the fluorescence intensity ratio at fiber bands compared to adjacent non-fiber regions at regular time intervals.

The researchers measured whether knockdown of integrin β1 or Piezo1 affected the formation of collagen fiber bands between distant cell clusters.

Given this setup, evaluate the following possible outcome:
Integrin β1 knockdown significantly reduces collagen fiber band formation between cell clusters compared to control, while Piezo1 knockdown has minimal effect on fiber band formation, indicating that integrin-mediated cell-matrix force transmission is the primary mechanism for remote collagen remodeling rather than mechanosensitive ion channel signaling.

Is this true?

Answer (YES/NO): NO